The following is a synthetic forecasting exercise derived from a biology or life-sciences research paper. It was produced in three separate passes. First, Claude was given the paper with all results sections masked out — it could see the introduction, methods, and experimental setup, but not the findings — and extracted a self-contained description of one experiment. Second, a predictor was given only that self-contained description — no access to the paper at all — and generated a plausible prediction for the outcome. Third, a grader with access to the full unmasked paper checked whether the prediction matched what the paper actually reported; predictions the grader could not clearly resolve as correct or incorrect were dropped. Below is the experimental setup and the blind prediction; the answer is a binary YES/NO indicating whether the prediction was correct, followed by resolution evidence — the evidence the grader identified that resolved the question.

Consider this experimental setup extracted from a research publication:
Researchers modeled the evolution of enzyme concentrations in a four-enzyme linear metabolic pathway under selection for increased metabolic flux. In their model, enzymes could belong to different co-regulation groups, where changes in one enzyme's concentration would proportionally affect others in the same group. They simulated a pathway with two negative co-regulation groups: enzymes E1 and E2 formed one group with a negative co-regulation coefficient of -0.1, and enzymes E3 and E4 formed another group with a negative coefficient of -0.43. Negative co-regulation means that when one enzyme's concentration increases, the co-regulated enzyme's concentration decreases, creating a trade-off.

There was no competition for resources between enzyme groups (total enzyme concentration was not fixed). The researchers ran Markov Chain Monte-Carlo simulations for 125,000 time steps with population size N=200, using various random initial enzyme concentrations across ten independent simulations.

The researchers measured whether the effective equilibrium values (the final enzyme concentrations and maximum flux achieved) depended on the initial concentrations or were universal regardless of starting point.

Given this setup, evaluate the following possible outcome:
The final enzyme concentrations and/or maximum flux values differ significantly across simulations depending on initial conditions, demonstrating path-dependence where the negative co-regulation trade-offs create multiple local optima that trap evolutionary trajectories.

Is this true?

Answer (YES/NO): YES